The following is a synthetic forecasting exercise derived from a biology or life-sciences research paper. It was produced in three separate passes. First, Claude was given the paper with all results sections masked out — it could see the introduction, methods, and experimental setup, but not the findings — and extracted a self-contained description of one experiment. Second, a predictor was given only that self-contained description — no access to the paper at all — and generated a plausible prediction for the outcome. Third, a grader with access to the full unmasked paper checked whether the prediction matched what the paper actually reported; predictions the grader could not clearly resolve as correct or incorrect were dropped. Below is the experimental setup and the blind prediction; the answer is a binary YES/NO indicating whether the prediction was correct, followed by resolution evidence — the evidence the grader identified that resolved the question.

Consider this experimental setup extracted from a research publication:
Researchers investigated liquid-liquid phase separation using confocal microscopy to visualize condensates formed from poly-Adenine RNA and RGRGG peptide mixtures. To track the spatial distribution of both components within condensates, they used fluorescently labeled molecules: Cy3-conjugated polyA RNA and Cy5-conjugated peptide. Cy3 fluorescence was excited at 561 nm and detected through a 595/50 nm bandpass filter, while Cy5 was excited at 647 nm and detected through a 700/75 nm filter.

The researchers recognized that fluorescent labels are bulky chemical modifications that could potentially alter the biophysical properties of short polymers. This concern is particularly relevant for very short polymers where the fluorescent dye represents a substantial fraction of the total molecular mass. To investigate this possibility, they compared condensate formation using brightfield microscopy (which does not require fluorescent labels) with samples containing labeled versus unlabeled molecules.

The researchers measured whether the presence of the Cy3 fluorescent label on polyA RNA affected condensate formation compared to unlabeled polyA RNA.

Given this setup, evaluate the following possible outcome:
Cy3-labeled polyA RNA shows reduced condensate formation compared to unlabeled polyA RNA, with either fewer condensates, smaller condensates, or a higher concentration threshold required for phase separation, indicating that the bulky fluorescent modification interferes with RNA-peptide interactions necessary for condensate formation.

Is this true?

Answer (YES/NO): NO